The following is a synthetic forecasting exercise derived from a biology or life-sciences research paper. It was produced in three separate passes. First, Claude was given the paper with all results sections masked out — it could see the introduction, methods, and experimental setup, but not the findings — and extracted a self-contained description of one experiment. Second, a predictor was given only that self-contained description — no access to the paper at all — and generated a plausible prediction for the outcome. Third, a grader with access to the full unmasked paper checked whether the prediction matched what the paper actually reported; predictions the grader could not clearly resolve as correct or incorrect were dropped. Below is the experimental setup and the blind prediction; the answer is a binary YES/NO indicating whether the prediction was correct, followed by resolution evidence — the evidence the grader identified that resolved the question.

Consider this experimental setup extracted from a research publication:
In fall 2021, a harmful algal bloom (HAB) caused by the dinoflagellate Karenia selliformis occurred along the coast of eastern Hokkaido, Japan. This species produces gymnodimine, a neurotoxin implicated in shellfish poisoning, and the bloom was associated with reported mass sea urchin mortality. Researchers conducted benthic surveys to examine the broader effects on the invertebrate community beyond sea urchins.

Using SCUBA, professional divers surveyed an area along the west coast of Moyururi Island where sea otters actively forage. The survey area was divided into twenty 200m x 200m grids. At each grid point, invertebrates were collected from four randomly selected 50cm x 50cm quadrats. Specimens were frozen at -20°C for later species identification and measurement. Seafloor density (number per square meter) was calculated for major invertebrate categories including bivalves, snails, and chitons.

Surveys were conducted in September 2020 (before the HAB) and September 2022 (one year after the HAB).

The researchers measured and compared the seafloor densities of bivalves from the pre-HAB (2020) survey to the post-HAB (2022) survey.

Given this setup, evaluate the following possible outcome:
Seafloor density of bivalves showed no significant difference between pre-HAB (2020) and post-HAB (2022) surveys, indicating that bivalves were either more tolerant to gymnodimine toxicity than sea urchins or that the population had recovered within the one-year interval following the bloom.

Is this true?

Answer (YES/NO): NO